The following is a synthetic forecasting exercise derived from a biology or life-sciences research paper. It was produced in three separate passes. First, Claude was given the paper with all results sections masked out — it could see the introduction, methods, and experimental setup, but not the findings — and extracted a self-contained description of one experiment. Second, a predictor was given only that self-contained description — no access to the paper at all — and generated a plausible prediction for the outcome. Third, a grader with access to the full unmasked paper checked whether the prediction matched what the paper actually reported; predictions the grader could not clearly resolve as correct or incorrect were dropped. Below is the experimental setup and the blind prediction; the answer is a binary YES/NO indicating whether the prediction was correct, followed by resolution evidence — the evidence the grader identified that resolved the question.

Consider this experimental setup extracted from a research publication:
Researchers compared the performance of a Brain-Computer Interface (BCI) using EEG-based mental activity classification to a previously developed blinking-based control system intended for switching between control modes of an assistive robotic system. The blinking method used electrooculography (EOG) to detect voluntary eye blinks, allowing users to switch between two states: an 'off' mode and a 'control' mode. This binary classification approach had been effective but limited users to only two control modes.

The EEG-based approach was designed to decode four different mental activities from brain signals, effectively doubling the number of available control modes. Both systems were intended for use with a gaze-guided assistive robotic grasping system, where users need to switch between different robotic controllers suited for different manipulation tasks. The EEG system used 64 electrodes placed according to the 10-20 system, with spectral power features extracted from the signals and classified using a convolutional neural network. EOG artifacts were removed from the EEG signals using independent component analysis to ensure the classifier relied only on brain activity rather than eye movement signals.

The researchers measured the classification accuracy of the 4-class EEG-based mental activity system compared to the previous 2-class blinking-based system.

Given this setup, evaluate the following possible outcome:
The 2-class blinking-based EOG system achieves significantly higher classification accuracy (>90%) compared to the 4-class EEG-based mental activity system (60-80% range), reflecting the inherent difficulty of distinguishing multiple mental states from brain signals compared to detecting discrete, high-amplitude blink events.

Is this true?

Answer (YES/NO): NO